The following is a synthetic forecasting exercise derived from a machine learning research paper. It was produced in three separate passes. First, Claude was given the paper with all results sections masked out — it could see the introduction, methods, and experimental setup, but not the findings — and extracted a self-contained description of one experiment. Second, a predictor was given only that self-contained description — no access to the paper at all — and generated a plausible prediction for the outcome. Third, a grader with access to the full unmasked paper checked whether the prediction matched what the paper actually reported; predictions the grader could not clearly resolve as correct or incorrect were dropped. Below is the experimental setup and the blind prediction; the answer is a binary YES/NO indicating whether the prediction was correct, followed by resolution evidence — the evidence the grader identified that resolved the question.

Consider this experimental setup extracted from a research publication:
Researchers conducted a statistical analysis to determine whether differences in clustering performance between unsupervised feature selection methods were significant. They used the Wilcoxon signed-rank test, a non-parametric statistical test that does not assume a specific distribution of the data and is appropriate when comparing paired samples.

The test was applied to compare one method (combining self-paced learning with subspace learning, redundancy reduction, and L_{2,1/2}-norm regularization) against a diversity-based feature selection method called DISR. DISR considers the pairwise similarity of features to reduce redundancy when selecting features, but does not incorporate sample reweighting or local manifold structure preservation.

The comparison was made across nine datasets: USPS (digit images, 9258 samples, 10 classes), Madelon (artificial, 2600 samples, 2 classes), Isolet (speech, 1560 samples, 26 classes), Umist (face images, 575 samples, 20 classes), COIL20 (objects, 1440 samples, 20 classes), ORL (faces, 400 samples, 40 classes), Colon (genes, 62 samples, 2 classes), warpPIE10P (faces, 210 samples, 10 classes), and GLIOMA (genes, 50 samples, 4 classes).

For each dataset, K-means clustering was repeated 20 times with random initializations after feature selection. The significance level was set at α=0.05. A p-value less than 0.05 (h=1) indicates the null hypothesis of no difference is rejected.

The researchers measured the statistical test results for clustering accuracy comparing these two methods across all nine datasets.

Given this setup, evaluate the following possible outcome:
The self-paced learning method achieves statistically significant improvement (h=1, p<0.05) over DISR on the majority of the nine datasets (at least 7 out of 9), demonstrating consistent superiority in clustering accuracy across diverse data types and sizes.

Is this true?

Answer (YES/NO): YES